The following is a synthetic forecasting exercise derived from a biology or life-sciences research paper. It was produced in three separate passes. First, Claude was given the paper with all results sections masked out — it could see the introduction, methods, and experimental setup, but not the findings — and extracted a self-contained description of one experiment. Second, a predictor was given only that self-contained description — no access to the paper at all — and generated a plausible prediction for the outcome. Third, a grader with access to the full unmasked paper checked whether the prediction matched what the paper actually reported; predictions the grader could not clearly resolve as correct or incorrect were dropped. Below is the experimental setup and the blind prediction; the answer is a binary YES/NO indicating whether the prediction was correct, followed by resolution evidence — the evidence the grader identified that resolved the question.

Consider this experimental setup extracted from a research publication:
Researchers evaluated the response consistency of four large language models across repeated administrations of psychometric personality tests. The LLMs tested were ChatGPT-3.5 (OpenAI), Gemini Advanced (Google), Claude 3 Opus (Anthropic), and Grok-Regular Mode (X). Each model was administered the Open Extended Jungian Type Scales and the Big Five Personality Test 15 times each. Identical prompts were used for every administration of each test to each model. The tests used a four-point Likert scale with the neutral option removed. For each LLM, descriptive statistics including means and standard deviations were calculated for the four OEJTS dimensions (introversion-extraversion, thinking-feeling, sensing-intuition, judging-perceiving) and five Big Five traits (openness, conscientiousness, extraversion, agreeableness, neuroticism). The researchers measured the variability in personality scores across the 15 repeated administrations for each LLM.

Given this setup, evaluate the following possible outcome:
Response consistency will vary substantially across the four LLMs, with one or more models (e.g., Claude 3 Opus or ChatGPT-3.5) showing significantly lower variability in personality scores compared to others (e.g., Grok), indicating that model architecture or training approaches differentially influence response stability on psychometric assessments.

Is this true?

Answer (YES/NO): YES